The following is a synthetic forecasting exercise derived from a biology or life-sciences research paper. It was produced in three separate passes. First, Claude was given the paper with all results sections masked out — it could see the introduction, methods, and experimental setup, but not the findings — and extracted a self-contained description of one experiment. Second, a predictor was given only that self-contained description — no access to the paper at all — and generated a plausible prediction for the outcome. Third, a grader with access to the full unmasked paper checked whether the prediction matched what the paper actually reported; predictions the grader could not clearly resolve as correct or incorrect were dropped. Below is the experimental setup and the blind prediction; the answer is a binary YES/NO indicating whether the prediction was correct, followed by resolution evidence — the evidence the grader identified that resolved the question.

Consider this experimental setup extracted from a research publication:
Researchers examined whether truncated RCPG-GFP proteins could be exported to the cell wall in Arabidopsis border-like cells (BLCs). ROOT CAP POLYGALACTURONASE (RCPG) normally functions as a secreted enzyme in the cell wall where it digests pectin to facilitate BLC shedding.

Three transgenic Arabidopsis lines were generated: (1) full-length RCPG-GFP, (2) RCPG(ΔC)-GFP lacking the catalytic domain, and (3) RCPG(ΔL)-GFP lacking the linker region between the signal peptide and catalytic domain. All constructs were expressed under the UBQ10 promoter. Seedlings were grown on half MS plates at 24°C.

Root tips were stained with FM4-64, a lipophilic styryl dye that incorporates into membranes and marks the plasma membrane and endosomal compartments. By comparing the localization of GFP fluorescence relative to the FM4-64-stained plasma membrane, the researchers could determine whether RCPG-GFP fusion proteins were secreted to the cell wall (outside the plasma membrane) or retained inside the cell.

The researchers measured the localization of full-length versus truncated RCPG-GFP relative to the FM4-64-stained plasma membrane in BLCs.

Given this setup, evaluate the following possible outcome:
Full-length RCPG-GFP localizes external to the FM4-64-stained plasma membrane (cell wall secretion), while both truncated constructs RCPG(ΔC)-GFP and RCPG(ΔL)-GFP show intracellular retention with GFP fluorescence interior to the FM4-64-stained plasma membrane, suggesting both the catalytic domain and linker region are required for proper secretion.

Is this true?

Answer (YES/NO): YES